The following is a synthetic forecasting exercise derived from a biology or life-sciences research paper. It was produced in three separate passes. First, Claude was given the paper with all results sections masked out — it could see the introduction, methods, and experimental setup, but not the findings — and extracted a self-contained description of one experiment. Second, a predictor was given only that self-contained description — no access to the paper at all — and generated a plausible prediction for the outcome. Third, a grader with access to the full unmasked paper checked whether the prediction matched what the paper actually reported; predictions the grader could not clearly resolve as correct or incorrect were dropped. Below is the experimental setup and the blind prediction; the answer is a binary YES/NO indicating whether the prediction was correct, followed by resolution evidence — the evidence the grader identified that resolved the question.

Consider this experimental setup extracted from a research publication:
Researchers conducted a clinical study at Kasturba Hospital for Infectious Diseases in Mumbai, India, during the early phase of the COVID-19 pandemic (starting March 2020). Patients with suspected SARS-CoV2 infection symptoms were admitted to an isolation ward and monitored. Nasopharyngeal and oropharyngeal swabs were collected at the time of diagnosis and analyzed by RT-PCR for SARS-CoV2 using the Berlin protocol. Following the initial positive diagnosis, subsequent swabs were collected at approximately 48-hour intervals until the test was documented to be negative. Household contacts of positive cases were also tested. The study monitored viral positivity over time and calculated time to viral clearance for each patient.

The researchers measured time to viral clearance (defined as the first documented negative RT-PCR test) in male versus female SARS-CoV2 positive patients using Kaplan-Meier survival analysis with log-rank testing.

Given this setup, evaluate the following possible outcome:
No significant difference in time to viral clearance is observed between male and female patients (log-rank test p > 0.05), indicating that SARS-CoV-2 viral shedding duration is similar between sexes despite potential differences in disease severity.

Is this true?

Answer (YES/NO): NO